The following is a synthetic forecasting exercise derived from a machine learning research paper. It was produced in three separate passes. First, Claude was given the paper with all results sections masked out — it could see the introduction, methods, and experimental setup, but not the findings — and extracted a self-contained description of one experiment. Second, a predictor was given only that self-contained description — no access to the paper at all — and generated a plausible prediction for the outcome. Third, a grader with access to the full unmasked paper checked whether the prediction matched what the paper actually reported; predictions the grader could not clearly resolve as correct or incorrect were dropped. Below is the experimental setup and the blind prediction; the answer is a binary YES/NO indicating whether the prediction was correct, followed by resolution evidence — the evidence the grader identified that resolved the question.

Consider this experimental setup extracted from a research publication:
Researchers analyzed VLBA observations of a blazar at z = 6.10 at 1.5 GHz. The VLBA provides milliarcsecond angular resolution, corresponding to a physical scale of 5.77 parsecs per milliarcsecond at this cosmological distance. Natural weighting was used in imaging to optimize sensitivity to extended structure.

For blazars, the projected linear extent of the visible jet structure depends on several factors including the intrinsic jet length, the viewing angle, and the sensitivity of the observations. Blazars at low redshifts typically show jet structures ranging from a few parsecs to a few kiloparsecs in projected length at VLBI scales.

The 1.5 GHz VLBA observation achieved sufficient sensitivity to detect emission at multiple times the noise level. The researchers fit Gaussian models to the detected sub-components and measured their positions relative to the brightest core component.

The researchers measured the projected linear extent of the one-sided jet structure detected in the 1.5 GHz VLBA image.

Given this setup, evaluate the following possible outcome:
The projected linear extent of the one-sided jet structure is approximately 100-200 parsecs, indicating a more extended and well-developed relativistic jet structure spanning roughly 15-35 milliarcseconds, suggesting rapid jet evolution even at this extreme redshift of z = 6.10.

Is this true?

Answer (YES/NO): NO